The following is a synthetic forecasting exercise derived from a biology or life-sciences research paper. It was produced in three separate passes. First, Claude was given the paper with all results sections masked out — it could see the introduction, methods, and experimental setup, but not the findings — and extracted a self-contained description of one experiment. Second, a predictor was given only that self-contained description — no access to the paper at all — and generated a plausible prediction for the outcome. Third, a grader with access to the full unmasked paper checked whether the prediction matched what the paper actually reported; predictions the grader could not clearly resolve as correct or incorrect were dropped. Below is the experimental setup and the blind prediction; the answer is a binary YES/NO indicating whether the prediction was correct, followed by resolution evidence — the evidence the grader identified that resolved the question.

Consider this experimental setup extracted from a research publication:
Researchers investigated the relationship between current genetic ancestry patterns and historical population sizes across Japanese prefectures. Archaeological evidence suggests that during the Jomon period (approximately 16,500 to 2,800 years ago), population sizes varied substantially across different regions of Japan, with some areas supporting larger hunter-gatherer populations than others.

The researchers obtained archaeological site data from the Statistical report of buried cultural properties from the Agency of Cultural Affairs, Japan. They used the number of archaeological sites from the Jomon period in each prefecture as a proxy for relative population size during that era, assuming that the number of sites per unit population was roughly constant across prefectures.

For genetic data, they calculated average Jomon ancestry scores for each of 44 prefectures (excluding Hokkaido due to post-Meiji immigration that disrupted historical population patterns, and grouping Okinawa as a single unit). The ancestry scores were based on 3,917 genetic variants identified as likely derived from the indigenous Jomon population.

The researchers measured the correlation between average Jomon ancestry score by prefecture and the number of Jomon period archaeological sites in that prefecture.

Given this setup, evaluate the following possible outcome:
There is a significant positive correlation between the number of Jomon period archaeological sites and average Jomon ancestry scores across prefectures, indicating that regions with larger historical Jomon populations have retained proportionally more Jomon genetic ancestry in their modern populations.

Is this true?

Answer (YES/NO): YES